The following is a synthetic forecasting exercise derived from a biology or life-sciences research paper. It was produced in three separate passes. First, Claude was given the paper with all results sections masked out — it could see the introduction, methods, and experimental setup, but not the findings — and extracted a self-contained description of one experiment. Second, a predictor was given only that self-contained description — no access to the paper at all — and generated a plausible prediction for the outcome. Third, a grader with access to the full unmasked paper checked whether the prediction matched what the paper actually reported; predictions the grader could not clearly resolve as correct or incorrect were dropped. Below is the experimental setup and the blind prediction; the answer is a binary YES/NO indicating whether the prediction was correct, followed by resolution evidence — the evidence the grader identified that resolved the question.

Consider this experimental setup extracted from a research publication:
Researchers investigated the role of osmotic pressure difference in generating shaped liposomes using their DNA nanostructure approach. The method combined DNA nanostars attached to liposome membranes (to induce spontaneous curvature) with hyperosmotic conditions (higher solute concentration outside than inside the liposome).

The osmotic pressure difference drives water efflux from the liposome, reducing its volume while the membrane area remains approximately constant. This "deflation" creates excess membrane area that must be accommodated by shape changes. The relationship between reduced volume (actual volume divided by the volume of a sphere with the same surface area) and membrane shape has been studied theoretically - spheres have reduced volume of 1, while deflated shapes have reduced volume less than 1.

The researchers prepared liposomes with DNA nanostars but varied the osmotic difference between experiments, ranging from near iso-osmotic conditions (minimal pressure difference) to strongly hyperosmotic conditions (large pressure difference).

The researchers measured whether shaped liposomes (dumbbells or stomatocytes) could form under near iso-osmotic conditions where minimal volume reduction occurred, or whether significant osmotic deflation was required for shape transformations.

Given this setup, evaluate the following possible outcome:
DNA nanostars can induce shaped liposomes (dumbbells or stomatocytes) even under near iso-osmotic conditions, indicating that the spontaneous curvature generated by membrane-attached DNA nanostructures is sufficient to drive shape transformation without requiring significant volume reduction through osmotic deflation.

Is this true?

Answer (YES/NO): NO